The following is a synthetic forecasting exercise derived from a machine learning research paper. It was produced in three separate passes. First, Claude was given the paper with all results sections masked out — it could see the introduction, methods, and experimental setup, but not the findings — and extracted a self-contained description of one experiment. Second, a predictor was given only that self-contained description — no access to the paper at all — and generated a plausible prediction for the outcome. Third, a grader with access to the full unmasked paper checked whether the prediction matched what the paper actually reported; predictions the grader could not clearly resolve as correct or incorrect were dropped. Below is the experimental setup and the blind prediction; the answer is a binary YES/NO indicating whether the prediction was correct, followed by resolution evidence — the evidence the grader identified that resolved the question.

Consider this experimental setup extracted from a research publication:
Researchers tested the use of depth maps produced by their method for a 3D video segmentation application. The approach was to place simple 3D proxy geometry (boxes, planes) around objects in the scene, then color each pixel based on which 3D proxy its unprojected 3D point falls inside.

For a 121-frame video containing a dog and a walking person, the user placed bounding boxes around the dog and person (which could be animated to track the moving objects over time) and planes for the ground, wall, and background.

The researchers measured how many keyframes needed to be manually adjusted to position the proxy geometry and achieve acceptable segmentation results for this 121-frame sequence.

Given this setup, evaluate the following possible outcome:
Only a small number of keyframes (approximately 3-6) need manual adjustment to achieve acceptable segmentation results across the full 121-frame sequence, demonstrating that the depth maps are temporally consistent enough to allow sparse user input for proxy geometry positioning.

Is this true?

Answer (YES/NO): NO